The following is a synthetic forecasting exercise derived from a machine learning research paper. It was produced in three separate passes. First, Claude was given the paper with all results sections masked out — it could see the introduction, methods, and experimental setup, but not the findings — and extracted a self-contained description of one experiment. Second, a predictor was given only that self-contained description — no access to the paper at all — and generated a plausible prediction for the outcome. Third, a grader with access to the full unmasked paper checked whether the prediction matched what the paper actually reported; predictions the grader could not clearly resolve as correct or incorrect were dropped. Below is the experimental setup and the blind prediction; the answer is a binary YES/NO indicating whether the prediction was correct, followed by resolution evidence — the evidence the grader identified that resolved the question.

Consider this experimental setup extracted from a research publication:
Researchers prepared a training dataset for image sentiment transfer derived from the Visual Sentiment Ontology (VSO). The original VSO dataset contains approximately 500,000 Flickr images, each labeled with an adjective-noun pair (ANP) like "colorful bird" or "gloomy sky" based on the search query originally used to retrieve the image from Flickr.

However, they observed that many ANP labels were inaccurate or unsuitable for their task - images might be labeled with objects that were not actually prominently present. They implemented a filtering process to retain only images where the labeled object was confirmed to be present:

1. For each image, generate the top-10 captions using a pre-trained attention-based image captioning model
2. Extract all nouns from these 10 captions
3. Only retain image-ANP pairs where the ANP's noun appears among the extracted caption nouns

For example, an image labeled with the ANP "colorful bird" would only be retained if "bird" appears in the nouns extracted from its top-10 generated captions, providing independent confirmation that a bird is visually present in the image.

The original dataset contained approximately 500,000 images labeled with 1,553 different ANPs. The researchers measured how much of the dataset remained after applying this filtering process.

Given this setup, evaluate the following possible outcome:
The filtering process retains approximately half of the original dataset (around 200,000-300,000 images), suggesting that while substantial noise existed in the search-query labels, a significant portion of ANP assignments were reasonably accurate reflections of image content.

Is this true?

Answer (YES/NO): NO